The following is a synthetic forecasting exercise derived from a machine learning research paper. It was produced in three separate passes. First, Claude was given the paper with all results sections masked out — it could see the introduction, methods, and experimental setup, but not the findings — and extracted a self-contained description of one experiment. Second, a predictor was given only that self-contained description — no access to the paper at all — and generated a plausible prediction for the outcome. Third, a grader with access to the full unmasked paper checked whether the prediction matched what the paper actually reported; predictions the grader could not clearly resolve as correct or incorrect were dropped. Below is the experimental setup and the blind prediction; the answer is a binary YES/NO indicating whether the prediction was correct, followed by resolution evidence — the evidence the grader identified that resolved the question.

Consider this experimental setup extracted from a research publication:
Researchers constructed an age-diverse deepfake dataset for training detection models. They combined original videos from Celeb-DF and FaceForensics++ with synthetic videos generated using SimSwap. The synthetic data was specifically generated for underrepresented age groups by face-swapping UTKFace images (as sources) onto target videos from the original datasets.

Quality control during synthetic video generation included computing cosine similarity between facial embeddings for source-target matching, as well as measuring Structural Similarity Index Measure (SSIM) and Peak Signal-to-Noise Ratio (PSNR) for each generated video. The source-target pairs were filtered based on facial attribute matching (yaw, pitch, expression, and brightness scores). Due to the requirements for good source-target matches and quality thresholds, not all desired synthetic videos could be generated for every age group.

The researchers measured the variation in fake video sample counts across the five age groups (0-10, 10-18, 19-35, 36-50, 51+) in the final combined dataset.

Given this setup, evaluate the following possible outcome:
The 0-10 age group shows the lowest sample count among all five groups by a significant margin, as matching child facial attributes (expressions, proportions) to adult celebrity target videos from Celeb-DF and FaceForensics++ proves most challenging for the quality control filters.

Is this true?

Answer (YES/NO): NO